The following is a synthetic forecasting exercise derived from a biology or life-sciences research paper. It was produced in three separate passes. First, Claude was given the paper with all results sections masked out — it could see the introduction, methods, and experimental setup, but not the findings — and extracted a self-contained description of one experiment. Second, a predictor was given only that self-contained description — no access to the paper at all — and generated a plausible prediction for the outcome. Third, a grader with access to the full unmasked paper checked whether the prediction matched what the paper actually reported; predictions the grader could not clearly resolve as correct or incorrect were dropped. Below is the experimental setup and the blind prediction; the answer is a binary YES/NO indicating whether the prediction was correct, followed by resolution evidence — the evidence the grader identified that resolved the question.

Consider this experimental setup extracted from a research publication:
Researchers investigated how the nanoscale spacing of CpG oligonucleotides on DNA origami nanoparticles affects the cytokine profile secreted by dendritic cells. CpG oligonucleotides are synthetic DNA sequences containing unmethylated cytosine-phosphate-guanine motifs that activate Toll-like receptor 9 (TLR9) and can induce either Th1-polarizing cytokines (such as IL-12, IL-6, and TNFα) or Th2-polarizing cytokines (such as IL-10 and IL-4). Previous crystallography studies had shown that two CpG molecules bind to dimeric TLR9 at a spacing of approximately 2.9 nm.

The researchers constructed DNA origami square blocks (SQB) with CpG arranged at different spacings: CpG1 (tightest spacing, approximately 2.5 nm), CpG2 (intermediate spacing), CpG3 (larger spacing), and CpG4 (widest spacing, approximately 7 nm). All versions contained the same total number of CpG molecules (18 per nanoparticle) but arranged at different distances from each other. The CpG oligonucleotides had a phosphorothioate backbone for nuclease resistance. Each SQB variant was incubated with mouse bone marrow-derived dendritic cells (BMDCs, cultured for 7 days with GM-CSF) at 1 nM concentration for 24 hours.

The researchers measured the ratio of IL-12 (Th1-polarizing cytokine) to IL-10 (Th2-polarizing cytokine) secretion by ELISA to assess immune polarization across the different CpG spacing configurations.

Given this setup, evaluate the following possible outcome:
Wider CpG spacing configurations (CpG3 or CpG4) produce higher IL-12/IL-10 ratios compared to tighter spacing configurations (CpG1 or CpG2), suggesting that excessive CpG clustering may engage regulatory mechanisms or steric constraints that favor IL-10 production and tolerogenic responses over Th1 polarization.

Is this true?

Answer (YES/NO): NO